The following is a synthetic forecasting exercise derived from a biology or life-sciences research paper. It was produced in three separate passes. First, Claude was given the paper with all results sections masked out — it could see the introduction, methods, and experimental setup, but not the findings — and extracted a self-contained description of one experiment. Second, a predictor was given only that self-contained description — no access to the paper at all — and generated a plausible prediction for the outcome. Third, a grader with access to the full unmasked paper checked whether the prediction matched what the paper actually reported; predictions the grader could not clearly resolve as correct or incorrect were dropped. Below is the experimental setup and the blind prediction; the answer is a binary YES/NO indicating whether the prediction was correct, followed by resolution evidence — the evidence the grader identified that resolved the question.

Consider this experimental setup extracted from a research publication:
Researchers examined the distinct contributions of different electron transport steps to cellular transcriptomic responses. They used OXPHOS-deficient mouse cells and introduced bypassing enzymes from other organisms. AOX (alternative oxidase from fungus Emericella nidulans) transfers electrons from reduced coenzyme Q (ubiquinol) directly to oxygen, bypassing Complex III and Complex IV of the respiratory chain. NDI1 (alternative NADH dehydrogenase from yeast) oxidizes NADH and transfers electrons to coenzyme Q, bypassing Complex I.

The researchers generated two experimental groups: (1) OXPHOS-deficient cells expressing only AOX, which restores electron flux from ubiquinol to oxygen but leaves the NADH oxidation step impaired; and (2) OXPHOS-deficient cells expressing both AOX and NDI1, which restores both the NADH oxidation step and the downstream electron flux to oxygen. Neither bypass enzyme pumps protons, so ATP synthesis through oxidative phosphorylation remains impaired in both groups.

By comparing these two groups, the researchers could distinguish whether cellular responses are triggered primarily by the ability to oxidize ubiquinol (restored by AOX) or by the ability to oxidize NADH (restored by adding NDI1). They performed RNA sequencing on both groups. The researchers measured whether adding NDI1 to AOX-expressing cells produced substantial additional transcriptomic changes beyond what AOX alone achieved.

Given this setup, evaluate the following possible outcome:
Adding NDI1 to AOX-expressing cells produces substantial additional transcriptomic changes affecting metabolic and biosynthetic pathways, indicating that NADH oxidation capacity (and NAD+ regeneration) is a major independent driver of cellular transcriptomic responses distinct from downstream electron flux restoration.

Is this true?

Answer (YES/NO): NO